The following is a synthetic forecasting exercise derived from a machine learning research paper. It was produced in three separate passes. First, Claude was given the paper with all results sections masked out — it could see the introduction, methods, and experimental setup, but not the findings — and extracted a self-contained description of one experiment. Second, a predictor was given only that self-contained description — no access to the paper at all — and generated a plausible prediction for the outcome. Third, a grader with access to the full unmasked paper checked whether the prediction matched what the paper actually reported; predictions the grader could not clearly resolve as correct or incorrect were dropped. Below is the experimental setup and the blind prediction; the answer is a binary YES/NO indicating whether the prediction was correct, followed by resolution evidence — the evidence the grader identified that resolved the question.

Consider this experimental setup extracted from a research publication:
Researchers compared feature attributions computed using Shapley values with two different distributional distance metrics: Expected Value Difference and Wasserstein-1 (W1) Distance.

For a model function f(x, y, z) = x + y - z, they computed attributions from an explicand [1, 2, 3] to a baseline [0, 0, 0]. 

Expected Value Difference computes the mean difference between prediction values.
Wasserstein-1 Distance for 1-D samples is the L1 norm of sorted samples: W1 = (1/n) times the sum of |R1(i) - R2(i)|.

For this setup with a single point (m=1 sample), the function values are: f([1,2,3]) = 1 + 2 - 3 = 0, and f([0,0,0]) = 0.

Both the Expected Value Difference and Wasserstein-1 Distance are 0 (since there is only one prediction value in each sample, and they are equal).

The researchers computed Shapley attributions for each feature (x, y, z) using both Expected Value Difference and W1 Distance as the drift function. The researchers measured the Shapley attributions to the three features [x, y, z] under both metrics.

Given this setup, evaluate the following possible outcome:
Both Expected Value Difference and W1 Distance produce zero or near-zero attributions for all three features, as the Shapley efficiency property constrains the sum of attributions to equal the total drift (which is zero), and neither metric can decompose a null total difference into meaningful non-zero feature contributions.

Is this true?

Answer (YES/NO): NO